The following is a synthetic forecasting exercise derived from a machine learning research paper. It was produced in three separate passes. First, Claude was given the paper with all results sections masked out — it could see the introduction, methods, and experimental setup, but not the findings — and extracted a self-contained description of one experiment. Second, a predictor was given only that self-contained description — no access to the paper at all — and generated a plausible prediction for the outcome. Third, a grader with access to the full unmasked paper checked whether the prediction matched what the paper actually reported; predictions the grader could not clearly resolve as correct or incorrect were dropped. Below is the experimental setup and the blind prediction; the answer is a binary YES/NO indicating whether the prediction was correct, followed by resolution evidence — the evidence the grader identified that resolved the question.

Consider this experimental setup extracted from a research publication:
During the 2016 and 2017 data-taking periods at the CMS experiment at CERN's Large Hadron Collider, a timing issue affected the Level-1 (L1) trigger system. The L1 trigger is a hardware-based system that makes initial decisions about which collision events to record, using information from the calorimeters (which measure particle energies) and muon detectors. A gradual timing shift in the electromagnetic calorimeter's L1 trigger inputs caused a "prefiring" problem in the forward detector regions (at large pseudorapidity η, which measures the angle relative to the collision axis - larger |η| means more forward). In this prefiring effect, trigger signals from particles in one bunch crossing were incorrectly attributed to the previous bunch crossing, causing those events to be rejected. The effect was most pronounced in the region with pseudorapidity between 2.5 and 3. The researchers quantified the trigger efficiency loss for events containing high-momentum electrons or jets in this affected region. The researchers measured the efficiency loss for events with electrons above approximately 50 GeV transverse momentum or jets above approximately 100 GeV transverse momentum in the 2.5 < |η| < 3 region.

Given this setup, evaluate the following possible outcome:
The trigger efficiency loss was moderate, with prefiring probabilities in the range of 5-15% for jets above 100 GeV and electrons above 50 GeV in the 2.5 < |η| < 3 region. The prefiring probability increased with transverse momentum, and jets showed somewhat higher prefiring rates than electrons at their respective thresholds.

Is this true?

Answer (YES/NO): NO